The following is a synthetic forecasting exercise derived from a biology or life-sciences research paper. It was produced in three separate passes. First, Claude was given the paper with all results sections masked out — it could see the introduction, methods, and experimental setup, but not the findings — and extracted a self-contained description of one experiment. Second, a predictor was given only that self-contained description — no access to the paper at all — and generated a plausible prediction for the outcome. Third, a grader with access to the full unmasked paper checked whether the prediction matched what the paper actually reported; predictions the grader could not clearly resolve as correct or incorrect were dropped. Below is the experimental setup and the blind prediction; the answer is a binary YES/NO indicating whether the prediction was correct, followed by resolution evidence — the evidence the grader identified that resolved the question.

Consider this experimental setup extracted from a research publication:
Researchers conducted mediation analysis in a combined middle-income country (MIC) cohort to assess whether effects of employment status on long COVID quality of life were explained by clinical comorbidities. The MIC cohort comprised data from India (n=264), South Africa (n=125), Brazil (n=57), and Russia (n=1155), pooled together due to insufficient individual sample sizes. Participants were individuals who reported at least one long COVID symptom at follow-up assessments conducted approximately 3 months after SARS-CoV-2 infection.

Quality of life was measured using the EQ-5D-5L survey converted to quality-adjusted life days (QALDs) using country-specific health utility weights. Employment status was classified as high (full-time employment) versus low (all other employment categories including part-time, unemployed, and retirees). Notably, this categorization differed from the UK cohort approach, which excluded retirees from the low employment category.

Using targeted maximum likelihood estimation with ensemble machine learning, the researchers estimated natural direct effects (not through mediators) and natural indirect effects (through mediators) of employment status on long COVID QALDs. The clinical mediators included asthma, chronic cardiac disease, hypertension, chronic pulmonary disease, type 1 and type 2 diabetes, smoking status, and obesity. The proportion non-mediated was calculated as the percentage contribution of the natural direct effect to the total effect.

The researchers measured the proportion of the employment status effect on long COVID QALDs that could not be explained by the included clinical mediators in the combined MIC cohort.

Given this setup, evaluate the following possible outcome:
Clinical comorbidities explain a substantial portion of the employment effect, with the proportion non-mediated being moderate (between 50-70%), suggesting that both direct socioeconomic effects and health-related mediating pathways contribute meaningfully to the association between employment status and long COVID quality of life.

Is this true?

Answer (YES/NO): NO